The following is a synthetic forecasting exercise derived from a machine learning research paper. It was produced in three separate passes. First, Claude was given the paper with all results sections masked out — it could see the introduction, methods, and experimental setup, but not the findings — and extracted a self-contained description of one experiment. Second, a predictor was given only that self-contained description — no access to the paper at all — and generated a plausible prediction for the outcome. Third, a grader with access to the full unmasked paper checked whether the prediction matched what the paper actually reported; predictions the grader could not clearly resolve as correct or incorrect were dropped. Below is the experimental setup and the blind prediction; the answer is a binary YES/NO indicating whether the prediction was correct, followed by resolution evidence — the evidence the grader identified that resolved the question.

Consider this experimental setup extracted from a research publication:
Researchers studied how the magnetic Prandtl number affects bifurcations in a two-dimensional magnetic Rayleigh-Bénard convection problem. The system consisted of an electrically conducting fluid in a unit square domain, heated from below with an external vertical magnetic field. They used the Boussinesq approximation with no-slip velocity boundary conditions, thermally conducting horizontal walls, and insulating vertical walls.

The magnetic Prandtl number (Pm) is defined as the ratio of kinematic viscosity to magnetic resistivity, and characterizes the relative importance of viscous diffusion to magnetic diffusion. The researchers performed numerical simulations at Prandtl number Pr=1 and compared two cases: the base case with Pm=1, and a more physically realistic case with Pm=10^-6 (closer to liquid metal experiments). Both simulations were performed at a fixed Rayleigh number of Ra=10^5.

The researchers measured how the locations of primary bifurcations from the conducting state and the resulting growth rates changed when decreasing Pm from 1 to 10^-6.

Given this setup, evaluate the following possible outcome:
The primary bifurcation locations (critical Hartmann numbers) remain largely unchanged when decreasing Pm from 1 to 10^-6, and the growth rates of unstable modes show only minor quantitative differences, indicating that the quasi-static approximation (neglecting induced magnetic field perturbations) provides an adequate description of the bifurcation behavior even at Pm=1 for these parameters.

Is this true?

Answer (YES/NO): YES